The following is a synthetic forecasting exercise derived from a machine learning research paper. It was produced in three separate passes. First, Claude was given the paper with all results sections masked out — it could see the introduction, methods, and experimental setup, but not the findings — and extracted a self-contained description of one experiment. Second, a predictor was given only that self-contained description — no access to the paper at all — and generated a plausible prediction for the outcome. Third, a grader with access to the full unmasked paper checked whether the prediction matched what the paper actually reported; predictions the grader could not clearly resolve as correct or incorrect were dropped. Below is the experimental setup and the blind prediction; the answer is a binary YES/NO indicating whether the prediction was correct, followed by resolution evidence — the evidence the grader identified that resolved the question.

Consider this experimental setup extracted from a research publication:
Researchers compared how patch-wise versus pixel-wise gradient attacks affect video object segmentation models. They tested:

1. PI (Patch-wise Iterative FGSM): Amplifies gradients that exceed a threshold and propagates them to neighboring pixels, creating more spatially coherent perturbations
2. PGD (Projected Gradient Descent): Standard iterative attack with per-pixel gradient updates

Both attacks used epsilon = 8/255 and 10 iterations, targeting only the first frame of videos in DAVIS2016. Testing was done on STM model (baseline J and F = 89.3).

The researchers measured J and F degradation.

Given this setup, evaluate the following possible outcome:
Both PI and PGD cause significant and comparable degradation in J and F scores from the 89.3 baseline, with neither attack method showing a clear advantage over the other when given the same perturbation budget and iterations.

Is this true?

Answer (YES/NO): YES